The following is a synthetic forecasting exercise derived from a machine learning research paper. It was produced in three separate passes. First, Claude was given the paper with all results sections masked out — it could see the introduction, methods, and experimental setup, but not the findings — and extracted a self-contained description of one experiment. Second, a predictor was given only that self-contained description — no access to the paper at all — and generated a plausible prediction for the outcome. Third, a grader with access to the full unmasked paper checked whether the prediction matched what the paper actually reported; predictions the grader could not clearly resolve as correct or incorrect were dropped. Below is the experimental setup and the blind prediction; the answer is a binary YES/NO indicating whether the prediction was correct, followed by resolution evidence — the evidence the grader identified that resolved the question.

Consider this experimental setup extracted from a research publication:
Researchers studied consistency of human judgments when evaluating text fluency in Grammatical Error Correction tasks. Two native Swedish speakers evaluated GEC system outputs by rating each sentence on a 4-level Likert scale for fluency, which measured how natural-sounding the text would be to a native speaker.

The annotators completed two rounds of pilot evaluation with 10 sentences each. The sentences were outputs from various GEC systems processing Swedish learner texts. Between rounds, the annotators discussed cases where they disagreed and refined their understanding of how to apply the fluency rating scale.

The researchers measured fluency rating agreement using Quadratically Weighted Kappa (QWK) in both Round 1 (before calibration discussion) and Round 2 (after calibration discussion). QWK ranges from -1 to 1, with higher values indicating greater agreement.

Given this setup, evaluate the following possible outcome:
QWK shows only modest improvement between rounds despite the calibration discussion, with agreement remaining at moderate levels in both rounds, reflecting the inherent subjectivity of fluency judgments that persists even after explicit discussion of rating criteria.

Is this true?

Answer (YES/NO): NO